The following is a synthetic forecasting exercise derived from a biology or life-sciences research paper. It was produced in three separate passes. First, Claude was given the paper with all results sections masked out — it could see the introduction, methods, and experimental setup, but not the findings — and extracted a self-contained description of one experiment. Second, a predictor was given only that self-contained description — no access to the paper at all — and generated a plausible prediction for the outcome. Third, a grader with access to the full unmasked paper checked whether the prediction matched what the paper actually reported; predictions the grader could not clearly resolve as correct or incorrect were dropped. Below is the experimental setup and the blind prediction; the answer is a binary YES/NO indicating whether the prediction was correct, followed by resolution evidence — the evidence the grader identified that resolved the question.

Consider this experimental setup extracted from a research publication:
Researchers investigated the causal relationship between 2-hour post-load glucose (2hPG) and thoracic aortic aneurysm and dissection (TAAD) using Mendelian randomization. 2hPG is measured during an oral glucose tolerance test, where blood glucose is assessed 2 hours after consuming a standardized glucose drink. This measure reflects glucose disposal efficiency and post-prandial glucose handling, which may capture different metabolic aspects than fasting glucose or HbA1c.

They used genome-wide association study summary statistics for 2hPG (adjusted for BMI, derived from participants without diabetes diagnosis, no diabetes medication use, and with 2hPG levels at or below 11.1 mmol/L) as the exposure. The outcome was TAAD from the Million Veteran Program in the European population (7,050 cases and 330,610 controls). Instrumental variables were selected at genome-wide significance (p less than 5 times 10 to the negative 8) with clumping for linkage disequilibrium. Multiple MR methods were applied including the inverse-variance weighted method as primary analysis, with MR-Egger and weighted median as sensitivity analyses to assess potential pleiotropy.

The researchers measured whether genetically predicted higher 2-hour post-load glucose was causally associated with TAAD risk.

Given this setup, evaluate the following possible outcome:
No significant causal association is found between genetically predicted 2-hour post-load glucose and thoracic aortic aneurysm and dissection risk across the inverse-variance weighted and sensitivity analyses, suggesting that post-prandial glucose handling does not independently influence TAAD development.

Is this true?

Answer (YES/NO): NO